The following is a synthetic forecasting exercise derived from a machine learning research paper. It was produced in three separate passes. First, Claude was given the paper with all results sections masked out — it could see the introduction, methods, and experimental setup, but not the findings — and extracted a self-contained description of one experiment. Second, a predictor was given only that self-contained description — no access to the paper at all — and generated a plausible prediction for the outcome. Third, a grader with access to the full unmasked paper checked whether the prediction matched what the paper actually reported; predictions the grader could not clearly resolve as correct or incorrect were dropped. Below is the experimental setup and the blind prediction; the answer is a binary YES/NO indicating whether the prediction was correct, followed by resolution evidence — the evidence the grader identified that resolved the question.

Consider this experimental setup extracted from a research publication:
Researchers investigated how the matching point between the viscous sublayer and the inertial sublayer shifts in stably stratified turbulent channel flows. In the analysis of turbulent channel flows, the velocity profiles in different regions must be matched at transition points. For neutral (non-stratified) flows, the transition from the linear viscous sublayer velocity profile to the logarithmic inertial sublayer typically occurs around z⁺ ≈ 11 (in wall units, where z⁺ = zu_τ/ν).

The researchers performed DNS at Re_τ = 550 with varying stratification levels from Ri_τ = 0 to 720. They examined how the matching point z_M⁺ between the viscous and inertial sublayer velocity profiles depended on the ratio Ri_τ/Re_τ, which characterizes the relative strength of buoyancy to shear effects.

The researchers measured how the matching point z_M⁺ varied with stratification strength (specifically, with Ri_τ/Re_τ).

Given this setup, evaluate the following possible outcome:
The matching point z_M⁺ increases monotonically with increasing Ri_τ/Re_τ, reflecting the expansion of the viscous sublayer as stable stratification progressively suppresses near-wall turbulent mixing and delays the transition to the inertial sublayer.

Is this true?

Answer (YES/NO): NO